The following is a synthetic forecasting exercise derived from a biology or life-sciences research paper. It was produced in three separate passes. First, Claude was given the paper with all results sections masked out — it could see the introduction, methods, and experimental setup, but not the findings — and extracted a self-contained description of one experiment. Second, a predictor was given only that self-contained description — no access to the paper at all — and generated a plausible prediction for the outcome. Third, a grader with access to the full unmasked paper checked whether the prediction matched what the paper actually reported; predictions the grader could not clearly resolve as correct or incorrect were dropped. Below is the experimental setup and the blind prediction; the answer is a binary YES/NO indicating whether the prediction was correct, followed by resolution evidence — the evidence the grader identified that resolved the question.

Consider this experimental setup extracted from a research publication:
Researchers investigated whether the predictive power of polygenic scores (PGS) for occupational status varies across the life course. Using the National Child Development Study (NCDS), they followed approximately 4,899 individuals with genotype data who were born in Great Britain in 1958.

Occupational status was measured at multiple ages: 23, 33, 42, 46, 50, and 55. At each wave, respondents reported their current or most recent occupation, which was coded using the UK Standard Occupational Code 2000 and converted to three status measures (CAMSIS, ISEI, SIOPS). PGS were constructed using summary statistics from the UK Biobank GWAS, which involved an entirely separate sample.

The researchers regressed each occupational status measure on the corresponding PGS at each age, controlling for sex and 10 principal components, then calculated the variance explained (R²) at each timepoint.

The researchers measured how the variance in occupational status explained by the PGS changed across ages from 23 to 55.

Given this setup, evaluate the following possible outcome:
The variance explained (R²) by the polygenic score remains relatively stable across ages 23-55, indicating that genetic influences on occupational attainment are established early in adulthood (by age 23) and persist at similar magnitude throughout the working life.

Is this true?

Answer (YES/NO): NO